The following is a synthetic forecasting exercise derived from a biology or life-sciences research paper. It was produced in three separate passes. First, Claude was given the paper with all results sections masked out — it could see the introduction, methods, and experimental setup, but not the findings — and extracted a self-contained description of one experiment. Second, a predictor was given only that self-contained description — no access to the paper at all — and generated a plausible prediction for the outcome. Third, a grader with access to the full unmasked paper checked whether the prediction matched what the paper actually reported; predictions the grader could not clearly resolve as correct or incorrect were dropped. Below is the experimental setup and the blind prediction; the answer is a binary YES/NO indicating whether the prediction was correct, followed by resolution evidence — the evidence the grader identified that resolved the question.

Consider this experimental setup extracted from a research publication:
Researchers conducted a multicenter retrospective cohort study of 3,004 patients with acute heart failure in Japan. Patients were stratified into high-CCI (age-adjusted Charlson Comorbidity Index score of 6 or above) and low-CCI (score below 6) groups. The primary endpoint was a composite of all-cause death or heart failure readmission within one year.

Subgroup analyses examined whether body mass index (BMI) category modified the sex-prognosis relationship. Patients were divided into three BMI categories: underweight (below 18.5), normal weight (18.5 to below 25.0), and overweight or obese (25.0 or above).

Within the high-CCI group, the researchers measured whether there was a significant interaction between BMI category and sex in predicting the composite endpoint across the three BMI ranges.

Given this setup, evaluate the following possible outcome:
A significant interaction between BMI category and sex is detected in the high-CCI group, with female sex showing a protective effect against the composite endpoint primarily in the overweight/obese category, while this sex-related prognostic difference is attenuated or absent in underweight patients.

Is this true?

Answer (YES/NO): NO